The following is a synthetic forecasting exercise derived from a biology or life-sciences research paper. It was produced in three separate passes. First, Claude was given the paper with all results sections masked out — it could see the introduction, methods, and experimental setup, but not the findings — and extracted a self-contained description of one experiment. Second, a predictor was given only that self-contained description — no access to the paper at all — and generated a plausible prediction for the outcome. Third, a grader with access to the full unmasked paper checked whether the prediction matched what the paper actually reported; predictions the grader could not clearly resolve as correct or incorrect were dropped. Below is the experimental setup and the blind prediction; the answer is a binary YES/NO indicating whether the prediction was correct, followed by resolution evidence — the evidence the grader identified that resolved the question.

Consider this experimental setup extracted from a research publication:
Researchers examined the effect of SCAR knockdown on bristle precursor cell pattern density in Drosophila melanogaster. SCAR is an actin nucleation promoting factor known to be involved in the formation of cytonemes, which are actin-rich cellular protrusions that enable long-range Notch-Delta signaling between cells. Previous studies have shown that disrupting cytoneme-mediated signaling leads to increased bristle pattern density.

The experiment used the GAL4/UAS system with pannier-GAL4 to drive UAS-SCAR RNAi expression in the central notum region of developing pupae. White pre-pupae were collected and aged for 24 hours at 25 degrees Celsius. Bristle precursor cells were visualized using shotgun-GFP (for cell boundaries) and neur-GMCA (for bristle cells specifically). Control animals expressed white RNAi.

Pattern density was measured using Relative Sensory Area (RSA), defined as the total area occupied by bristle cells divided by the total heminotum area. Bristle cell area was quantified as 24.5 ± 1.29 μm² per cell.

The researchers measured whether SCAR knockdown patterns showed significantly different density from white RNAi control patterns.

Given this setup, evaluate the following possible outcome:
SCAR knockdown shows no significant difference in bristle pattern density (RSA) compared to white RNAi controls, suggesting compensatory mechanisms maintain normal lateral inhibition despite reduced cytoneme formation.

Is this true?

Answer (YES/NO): NO